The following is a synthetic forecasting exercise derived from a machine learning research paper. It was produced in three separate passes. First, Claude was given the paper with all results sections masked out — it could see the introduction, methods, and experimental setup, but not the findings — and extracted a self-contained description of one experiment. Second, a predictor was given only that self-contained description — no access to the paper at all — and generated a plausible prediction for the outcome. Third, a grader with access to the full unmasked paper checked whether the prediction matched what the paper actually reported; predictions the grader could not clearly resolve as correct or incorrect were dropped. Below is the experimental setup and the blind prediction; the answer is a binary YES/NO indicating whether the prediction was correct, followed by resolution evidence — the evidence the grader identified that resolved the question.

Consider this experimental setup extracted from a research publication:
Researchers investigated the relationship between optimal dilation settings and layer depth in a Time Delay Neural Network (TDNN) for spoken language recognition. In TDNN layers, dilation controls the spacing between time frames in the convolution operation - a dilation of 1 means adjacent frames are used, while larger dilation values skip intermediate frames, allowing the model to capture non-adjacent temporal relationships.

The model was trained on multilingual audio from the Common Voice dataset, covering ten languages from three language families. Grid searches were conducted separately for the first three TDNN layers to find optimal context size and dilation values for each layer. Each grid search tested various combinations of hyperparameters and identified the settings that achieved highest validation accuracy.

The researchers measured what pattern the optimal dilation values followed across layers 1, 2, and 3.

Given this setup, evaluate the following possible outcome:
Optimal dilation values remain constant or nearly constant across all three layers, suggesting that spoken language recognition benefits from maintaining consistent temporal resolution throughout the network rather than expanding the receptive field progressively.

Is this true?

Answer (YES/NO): NO